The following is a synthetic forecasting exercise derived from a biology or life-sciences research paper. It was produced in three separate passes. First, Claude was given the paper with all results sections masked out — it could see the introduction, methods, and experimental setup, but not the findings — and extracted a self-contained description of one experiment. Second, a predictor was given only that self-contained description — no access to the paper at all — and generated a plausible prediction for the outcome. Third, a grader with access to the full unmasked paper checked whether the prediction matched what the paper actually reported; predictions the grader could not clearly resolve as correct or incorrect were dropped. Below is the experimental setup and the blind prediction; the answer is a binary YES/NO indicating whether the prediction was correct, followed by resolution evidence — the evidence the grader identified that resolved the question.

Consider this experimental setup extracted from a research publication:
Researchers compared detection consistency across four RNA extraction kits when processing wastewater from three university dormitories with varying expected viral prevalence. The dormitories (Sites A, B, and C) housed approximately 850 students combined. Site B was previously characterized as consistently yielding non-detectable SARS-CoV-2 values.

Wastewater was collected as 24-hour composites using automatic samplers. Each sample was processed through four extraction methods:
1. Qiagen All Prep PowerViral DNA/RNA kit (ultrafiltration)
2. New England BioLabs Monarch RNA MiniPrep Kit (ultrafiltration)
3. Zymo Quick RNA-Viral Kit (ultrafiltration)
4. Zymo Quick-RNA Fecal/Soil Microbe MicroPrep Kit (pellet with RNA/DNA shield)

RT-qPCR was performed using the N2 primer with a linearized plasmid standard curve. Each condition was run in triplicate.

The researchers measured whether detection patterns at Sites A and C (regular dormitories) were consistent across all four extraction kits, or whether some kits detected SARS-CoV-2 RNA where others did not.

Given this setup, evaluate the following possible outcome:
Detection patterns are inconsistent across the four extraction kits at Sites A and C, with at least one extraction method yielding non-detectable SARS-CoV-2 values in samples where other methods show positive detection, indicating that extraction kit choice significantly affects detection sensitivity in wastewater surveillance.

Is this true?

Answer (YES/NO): YES